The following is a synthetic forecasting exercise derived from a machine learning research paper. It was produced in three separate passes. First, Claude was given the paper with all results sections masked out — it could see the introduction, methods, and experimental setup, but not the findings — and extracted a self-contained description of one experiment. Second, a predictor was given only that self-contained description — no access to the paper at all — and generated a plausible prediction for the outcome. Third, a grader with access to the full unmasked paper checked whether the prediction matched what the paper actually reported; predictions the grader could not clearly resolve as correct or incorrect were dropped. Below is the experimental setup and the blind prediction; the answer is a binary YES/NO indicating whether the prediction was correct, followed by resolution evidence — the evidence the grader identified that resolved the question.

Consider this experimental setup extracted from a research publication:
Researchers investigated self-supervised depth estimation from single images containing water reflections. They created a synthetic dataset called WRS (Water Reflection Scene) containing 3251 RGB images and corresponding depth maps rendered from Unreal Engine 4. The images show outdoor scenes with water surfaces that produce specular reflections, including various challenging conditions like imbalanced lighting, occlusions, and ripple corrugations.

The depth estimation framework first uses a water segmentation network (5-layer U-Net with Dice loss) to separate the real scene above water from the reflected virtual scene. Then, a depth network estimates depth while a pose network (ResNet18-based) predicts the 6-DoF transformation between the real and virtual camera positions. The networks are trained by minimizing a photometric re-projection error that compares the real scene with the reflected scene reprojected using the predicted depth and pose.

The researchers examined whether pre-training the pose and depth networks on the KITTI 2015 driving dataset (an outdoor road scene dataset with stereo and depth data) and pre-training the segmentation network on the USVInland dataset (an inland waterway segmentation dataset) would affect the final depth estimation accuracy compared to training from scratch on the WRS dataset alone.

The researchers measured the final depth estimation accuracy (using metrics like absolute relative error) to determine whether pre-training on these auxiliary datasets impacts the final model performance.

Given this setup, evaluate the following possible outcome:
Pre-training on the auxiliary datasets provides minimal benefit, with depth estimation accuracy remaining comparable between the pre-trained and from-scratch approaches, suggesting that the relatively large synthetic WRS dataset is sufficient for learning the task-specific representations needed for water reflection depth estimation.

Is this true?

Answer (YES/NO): YES